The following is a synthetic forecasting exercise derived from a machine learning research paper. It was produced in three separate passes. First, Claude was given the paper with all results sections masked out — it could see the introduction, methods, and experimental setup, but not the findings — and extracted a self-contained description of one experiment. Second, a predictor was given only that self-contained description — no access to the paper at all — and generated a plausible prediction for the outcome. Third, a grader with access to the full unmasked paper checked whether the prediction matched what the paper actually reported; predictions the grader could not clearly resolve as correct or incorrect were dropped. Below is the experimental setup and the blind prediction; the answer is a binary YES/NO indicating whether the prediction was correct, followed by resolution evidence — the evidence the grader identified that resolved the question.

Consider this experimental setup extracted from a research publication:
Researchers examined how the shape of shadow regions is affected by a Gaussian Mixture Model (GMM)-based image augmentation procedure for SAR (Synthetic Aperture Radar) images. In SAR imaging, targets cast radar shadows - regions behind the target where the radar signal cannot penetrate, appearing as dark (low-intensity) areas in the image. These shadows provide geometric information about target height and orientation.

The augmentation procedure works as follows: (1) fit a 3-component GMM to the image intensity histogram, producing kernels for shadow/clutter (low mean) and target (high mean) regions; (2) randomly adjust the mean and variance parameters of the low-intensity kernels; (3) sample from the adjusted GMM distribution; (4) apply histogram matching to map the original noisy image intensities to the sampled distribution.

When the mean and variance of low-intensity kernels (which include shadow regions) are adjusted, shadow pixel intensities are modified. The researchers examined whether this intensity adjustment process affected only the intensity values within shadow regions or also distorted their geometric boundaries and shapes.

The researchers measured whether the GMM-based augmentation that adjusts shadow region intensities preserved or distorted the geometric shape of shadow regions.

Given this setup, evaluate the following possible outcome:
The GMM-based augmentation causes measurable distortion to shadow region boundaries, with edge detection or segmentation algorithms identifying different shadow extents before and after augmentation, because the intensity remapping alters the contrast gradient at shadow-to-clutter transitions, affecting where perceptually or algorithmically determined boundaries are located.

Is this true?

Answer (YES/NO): NO